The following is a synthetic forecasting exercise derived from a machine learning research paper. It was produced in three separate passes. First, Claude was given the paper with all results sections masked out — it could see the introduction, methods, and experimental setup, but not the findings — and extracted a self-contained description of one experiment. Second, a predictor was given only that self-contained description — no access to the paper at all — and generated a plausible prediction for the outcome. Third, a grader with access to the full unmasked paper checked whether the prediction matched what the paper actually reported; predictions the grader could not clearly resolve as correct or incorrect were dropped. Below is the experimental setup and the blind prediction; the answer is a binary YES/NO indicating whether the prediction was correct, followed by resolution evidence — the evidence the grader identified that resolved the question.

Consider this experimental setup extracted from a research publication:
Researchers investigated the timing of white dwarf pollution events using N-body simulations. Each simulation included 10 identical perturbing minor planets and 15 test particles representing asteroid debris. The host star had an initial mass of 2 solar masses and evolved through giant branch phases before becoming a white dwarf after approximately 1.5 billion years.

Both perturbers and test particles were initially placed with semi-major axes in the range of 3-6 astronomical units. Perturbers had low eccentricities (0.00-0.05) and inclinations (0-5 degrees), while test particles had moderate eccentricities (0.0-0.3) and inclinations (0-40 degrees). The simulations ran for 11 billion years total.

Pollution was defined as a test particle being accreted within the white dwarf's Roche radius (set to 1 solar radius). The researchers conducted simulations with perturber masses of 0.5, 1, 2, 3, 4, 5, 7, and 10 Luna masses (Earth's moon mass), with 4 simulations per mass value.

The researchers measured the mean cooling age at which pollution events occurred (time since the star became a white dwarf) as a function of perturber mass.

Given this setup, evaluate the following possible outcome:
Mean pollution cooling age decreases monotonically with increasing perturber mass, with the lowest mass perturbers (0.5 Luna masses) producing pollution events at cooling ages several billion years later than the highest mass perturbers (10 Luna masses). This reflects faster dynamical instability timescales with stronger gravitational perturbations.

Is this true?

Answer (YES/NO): NO